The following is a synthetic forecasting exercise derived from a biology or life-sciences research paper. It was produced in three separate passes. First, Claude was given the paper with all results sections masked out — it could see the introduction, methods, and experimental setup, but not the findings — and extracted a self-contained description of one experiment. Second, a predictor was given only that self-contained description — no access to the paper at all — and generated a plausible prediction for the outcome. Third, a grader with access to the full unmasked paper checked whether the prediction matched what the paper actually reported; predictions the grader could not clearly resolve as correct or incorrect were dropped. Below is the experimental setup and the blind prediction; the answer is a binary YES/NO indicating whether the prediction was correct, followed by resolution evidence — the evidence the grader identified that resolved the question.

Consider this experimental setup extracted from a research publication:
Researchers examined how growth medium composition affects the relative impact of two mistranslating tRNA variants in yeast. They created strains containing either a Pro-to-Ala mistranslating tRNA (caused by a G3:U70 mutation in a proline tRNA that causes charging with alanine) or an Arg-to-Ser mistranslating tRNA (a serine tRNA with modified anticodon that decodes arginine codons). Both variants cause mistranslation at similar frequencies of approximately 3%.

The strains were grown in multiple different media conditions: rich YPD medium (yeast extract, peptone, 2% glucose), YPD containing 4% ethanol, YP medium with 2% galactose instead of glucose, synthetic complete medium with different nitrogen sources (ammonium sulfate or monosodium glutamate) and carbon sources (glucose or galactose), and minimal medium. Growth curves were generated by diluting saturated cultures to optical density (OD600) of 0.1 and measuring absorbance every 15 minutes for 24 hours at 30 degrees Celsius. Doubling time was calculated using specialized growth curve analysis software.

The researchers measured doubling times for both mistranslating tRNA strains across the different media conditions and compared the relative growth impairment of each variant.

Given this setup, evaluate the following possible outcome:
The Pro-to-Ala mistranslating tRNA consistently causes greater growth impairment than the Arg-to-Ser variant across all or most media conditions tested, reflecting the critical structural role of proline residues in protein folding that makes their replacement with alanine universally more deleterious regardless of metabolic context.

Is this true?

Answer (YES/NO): NO